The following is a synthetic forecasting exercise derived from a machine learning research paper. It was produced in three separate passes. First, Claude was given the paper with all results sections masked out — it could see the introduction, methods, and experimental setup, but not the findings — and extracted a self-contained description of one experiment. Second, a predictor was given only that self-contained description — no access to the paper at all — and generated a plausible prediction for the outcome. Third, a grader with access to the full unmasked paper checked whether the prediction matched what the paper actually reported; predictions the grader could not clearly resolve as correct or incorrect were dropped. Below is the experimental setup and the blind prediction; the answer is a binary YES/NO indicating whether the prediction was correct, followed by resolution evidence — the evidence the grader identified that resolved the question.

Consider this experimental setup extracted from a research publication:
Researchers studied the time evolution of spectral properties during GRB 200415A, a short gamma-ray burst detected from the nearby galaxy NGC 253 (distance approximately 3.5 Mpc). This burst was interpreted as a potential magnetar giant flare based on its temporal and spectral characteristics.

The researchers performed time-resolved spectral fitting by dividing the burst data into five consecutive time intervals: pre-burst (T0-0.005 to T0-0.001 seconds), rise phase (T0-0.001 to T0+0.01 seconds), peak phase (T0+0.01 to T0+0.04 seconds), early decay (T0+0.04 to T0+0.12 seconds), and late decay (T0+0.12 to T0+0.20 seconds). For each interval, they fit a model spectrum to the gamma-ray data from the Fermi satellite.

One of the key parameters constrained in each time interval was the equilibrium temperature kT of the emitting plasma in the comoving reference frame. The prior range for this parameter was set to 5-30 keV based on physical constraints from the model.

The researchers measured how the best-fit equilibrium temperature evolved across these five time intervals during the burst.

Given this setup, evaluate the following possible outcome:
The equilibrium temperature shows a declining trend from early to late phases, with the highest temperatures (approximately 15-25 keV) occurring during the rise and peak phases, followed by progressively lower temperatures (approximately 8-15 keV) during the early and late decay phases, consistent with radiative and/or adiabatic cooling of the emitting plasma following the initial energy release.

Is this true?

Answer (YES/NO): NO